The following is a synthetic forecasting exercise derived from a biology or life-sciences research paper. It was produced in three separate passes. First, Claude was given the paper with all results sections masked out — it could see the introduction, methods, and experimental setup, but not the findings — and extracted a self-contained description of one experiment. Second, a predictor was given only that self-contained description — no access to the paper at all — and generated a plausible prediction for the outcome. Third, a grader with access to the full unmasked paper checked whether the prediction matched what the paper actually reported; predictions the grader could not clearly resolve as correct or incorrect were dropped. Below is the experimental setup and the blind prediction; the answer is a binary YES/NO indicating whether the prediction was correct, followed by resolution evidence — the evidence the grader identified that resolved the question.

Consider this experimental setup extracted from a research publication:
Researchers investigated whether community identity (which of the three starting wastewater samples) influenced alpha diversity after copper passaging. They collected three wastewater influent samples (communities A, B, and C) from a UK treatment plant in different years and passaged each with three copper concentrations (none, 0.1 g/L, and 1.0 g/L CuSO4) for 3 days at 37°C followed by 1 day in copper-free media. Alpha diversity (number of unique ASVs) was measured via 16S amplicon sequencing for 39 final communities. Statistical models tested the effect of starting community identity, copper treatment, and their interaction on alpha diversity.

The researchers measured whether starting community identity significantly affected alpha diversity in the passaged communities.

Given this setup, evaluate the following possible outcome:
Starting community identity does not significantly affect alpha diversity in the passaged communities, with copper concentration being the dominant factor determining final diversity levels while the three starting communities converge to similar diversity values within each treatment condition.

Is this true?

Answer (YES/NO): YES